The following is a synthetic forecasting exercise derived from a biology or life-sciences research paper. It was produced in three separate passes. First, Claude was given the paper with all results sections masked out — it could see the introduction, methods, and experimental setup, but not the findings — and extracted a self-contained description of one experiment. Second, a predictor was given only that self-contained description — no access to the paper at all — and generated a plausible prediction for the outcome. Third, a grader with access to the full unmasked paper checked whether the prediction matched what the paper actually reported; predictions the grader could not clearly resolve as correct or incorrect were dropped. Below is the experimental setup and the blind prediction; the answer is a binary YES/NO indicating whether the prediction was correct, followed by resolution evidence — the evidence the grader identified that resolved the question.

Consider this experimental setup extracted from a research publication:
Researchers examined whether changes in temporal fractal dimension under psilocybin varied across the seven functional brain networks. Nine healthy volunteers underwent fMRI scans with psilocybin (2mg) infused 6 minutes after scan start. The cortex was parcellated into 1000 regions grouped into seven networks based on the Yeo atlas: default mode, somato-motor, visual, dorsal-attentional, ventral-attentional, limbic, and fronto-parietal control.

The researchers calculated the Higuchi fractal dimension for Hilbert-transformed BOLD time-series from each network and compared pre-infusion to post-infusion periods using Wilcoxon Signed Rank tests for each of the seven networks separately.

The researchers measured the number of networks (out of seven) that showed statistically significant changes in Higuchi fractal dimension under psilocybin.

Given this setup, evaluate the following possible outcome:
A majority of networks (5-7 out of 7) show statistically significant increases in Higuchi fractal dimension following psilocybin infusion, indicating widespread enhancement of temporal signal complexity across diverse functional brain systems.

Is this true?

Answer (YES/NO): NO